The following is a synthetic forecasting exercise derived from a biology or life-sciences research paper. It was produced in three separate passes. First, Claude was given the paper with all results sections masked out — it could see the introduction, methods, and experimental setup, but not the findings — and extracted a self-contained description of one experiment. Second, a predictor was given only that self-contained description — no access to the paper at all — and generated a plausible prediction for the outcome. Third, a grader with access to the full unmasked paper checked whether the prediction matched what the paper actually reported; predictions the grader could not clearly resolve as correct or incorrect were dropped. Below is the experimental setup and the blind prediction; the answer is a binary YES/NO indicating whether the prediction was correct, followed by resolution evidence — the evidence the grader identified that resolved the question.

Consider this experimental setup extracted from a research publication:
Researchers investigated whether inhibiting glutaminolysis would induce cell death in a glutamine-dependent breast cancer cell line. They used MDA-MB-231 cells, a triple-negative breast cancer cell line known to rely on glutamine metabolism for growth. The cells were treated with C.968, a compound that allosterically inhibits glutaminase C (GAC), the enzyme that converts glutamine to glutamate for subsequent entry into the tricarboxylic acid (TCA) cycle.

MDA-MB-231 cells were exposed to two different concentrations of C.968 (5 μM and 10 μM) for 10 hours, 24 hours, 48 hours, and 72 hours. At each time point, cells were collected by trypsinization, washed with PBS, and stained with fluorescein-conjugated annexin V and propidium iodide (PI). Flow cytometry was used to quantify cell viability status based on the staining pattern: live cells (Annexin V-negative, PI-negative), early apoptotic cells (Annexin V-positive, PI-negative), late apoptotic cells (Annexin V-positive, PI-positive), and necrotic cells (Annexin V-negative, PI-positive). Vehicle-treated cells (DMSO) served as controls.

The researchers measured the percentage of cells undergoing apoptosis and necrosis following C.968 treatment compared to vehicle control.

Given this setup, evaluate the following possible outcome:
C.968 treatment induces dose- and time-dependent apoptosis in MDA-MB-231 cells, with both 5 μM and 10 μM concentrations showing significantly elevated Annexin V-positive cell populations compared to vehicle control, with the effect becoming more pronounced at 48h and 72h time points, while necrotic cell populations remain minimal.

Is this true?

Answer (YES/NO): NO